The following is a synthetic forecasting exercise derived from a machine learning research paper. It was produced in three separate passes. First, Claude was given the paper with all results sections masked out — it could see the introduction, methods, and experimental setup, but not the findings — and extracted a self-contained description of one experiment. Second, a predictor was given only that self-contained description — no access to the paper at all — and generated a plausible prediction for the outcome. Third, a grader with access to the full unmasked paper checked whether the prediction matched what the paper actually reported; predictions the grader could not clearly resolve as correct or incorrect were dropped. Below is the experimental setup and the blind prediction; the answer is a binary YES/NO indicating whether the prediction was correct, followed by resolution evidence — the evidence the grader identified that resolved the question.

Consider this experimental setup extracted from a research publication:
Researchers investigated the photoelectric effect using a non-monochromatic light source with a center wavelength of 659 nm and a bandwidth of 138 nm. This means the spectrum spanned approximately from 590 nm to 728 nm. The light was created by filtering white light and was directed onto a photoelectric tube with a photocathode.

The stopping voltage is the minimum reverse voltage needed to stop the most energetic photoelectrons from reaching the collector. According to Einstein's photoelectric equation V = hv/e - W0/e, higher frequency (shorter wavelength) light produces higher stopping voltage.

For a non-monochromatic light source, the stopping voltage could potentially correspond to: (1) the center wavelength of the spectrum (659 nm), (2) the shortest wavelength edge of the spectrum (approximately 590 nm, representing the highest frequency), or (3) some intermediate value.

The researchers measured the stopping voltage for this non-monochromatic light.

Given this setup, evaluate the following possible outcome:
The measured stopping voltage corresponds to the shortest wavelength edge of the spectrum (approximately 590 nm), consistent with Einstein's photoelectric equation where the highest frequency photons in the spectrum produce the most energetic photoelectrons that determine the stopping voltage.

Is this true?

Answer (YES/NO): NO